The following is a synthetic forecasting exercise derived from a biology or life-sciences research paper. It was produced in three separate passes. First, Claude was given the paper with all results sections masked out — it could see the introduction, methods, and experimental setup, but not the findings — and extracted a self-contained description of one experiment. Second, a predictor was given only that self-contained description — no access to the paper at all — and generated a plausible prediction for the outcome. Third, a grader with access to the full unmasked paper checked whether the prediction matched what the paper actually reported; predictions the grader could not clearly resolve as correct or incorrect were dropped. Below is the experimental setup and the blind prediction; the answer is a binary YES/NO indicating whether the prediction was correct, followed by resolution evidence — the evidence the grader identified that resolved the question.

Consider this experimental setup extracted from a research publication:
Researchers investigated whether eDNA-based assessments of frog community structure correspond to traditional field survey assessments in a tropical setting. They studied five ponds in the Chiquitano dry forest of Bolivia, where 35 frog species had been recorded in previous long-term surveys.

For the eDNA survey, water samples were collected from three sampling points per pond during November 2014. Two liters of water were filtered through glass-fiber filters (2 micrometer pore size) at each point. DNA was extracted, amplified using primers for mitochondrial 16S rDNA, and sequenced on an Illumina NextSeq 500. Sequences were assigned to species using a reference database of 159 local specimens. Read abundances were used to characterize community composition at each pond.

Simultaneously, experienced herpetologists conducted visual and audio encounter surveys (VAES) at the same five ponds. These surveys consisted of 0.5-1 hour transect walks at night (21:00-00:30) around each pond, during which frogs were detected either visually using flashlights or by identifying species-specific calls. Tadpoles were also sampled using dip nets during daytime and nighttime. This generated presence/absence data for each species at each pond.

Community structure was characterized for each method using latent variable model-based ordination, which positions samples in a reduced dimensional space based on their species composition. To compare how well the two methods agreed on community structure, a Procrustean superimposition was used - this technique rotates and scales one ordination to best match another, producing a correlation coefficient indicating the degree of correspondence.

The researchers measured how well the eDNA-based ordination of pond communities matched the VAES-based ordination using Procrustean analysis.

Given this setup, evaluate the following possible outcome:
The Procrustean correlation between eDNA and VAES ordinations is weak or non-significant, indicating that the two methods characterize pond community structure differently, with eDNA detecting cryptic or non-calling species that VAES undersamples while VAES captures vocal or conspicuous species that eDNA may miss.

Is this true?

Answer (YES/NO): NO